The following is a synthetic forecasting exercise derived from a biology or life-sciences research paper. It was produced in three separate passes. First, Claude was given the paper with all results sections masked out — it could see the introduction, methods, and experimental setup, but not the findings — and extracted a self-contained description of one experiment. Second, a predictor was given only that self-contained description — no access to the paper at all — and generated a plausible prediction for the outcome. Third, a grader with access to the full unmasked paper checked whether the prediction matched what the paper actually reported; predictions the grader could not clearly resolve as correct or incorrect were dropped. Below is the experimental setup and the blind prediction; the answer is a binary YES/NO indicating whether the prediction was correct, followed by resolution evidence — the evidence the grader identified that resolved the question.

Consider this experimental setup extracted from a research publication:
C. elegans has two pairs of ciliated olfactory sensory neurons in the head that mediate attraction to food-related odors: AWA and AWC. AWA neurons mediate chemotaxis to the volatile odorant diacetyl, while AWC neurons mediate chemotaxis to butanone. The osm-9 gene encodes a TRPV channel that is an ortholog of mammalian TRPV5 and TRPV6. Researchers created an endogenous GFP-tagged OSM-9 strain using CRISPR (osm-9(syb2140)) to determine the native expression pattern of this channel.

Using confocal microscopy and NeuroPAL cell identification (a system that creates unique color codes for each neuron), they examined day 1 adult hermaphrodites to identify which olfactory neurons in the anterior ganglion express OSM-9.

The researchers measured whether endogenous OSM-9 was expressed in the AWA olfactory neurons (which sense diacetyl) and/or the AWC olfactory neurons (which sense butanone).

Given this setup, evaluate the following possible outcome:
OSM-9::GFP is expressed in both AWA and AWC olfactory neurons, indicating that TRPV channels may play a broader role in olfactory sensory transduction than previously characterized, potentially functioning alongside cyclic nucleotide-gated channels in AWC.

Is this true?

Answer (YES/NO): NO